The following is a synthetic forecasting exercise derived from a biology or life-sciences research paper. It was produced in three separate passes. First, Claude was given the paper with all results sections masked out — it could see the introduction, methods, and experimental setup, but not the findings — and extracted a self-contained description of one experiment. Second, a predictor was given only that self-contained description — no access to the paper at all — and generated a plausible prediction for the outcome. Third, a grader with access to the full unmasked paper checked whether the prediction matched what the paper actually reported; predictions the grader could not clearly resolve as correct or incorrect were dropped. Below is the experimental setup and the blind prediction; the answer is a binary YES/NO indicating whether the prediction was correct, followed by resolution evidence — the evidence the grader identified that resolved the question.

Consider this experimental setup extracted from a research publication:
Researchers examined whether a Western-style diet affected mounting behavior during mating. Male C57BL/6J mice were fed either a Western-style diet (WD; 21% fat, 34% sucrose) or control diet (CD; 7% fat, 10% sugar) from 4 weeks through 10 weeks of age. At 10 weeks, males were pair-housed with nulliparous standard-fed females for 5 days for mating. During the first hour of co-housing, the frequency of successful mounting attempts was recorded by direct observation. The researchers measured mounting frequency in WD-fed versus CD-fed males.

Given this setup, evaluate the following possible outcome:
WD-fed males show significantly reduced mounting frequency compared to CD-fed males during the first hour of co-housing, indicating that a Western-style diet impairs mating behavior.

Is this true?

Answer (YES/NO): YES